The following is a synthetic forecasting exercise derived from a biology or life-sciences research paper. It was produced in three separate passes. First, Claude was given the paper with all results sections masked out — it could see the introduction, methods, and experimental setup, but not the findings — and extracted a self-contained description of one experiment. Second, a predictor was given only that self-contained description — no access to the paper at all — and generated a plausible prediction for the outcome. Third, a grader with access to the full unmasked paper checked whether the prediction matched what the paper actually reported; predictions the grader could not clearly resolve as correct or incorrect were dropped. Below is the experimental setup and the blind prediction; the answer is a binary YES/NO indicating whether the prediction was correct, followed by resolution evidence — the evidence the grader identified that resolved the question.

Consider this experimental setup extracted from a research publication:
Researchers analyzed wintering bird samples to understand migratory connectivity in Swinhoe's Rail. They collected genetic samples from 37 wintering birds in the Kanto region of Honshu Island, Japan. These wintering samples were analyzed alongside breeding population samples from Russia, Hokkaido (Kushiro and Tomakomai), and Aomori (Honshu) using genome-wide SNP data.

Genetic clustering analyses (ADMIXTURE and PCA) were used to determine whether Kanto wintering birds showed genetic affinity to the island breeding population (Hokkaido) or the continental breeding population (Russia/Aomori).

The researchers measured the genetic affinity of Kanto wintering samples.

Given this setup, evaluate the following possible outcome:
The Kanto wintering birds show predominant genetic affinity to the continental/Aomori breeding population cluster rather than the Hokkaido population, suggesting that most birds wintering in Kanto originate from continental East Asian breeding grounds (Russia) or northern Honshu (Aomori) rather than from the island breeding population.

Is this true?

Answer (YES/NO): NO